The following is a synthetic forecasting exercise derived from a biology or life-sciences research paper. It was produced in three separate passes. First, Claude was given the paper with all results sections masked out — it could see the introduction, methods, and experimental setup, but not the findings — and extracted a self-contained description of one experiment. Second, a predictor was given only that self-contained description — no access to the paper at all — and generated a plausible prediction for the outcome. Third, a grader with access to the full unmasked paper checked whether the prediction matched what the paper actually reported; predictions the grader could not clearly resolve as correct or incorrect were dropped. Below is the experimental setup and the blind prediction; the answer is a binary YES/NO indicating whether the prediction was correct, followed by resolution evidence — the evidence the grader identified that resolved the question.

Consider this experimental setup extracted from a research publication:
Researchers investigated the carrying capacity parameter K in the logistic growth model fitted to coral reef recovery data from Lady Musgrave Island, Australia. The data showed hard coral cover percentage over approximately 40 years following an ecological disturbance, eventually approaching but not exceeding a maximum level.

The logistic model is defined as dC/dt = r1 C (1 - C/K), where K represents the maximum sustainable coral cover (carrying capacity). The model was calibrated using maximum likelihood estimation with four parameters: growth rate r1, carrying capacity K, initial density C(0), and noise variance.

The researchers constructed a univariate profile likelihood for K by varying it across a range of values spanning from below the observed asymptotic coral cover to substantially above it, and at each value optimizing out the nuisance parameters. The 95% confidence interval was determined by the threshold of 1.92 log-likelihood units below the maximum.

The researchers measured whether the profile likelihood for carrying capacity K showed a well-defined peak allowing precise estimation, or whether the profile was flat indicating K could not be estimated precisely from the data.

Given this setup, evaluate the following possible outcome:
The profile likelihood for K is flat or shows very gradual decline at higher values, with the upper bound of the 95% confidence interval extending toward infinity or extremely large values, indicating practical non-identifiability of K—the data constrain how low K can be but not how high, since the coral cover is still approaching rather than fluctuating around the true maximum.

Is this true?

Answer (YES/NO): NO